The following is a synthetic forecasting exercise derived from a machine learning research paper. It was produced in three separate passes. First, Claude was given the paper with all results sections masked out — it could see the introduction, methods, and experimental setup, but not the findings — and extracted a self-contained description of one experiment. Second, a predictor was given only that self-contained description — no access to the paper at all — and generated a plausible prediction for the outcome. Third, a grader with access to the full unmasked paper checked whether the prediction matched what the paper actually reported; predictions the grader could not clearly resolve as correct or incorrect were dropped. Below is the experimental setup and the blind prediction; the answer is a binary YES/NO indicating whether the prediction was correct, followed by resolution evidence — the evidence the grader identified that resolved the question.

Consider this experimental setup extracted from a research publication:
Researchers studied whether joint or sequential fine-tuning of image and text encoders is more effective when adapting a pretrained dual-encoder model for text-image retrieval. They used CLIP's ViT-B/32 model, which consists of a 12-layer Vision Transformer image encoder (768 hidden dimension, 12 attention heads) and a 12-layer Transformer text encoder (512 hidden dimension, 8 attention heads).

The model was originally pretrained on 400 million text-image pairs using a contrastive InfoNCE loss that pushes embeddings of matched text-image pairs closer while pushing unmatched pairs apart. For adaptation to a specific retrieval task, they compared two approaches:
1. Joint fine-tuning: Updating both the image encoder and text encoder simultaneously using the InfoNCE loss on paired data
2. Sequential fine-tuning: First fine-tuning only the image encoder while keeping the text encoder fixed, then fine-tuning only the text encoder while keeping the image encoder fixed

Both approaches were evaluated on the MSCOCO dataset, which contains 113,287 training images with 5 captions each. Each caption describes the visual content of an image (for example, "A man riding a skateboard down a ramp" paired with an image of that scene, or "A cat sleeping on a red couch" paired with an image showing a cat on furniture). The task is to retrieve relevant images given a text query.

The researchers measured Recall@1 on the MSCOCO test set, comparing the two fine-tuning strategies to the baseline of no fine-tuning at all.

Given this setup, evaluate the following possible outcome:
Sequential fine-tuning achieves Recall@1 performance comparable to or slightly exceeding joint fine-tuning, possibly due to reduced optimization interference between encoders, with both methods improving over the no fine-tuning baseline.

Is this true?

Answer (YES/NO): NO